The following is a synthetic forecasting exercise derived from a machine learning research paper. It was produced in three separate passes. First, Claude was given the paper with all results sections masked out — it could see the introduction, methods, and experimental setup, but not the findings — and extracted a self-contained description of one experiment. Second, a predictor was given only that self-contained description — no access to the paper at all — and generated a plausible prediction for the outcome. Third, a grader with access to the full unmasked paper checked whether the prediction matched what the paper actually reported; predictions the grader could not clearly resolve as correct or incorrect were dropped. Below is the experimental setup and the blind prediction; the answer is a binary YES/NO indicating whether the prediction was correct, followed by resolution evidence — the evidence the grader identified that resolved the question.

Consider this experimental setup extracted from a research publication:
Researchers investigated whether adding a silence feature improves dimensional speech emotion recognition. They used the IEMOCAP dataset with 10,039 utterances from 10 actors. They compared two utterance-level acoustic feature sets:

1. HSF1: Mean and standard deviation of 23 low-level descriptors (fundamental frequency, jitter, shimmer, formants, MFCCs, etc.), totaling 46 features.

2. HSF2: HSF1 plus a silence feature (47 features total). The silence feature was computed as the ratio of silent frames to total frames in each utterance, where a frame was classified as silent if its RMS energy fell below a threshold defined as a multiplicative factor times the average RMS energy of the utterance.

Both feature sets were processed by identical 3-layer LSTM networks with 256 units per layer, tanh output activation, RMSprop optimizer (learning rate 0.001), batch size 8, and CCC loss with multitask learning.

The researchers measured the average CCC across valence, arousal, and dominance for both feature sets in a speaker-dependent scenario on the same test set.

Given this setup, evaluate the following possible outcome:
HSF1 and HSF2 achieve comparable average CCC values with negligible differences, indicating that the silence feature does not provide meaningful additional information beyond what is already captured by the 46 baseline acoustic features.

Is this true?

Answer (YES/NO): NO